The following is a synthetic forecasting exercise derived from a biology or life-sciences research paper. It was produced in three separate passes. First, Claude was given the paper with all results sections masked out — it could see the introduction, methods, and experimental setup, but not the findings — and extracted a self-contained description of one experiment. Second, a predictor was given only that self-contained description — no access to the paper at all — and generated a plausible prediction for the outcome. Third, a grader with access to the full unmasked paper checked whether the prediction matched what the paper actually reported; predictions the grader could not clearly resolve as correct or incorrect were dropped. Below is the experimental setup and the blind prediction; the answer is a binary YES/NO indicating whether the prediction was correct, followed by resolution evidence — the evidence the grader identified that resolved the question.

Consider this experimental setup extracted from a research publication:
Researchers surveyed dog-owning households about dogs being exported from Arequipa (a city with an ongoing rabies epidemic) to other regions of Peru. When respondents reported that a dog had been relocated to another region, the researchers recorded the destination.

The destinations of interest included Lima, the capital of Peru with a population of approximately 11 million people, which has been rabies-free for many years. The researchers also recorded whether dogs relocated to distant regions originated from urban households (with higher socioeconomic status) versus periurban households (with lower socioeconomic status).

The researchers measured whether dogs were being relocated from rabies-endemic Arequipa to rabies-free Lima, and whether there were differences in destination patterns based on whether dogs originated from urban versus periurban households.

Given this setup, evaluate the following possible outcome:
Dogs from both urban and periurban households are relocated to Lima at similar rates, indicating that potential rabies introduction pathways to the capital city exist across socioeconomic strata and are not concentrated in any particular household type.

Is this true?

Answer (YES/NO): NO